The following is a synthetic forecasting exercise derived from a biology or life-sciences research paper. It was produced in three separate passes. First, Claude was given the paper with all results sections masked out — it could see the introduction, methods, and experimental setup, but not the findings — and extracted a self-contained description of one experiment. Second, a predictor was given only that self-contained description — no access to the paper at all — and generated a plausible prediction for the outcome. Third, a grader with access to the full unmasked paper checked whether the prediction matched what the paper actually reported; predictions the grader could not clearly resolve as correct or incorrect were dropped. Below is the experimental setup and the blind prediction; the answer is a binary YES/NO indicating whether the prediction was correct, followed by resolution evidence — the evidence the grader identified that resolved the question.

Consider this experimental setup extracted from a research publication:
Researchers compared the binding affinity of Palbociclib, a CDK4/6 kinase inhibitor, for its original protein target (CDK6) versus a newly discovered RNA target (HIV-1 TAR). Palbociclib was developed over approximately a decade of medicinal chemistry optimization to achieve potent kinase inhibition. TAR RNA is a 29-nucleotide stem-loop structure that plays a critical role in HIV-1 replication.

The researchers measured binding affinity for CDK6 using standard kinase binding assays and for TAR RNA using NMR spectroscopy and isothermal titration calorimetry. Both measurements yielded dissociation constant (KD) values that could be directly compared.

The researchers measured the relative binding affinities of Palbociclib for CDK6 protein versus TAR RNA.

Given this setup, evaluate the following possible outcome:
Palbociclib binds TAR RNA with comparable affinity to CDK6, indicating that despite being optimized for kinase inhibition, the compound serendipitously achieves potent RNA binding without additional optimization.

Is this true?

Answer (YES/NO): YES